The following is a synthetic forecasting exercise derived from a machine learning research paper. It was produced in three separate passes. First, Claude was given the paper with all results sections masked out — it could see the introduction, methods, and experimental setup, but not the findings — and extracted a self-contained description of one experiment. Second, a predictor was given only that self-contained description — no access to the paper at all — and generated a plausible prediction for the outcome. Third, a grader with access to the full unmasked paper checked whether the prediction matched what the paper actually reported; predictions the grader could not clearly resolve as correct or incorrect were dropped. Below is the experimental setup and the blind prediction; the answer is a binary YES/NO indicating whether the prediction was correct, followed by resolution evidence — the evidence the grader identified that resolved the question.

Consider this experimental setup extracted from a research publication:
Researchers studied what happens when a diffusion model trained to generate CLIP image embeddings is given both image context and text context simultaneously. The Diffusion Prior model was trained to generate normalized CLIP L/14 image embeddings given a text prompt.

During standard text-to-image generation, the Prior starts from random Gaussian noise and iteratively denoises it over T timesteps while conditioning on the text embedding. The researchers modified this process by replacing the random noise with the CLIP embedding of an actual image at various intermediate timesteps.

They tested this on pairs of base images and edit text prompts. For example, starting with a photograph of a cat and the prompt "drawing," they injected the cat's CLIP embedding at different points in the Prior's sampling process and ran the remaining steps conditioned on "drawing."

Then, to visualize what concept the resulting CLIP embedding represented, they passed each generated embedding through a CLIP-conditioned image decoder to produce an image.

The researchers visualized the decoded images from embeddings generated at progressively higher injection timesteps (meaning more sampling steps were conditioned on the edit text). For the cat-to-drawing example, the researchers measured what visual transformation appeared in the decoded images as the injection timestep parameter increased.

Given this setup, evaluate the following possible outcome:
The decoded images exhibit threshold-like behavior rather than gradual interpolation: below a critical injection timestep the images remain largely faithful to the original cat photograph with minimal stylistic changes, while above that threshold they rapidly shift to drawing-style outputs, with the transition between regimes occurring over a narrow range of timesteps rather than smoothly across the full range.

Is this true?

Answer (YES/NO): NO